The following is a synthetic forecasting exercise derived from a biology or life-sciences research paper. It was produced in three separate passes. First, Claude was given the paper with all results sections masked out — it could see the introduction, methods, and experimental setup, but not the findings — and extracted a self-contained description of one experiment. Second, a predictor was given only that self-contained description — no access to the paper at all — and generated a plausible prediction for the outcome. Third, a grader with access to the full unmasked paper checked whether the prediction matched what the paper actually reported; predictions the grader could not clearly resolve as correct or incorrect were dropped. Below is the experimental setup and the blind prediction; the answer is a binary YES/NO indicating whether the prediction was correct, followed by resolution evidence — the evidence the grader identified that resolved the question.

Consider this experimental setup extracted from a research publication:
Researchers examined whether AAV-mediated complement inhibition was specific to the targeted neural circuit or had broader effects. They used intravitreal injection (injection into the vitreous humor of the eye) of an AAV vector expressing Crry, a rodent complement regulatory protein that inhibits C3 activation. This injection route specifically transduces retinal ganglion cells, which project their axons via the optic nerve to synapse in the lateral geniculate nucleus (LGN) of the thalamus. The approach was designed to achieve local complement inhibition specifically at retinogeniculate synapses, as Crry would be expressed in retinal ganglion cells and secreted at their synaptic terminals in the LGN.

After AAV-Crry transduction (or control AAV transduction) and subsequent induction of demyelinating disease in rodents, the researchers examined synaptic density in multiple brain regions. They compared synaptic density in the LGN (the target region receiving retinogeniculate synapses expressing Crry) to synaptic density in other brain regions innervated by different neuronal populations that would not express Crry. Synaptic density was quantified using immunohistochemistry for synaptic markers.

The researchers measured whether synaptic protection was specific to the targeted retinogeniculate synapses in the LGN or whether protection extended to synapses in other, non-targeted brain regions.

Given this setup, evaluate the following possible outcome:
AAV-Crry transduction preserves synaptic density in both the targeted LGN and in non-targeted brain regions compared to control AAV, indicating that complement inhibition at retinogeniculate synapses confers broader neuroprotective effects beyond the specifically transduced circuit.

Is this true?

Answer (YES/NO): NO